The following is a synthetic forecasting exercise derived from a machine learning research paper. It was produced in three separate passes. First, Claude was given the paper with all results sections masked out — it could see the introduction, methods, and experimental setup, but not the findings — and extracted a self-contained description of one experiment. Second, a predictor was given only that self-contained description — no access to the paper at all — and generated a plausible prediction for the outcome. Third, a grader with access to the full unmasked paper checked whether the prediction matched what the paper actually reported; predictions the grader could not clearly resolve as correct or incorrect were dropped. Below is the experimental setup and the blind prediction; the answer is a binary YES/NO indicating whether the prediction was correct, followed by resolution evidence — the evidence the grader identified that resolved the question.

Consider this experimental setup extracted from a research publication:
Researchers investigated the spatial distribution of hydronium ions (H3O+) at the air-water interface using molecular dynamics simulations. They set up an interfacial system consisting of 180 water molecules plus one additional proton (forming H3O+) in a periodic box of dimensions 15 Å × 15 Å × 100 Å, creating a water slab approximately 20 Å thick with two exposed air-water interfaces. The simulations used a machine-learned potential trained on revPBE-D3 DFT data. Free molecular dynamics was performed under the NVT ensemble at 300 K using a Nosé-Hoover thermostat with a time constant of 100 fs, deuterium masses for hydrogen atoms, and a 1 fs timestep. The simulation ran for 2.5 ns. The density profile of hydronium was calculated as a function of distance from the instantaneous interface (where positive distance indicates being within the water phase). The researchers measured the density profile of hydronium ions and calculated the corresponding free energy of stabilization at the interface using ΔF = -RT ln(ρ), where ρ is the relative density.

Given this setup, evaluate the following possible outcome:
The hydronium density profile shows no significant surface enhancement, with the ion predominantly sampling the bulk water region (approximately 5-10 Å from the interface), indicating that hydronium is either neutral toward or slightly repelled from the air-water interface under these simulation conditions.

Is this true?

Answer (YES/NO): NO